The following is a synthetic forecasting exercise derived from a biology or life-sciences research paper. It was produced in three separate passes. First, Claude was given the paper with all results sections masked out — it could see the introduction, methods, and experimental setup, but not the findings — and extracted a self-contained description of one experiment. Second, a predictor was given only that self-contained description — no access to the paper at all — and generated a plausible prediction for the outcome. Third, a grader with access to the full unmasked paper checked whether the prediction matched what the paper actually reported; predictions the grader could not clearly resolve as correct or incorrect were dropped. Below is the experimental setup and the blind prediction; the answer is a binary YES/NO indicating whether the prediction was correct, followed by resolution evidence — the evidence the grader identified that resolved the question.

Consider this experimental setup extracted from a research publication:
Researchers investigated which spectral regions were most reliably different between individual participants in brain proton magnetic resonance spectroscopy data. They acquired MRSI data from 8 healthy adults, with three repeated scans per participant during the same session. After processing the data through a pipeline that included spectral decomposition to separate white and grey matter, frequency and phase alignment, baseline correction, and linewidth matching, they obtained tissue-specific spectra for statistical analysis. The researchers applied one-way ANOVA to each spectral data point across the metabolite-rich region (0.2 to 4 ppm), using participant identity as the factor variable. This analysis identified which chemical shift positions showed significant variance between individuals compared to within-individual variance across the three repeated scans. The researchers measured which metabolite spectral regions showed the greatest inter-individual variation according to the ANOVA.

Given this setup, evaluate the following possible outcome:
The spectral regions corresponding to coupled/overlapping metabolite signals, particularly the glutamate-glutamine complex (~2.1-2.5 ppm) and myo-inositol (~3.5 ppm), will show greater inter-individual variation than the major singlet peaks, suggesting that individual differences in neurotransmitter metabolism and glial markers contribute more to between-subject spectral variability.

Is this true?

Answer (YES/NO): NO